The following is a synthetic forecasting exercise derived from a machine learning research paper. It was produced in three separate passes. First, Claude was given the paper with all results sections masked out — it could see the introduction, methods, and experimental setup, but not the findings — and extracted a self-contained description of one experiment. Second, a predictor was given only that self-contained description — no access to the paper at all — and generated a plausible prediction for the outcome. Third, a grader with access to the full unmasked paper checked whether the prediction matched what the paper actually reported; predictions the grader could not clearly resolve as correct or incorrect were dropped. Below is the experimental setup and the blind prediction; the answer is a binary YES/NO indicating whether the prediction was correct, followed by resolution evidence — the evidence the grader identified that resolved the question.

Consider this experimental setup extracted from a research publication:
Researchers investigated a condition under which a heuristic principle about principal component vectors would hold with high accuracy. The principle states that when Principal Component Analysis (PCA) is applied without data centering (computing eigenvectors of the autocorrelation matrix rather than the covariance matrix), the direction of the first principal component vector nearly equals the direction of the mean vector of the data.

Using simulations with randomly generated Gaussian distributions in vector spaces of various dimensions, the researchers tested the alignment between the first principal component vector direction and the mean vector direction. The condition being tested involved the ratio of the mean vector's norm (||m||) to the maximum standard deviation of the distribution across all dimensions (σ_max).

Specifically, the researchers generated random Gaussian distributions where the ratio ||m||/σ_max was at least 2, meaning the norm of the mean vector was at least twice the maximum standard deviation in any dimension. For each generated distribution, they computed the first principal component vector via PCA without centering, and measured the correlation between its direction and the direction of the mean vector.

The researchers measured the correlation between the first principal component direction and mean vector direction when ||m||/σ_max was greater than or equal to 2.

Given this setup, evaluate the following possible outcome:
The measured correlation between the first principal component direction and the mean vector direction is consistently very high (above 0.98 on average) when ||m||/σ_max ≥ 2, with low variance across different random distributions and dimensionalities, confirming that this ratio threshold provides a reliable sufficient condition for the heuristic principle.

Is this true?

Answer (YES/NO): YES